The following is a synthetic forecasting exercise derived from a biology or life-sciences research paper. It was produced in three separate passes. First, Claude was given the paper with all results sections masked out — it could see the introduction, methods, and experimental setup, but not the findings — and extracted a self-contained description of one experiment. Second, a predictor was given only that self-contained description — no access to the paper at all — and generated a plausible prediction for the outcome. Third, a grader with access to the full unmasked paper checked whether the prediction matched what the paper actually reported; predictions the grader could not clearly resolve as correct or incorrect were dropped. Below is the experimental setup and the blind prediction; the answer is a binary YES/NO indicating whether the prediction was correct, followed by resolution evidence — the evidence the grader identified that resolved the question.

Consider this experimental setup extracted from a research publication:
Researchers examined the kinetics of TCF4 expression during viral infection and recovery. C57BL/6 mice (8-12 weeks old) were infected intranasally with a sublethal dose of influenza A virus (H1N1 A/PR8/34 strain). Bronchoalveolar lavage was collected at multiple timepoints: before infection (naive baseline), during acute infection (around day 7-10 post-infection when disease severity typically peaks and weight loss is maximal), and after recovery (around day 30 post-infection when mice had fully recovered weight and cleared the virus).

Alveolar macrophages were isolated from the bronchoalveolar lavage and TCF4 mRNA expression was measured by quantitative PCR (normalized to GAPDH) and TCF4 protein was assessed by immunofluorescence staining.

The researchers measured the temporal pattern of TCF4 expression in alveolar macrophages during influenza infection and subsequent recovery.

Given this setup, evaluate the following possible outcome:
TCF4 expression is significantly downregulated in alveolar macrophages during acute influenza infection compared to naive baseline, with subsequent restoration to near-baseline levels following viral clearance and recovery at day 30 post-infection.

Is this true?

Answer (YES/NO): YES